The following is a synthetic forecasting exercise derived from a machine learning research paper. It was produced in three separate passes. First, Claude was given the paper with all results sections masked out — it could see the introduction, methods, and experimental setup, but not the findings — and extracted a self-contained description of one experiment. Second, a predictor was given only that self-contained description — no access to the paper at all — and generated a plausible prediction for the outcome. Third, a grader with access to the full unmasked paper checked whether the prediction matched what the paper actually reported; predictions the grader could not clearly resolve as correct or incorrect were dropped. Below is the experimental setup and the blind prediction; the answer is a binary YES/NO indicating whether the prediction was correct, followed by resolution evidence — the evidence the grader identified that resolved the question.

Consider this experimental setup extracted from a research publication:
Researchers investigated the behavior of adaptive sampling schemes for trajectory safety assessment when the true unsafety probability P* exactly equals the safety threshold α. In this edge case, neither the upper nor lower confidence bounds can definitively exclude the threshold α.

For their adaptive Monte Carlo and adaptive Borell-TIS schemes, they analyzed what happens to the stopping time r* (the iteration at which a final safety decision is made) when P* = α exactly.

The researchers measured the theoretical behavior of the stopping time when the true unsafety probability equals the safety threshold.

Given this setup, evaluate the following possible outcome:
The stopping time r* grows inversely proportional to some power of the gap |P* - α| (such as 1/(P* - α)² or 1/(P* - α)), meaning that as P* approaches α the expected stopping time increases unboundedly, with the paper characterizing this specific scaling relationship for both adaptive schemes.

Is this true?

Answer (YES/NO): NO